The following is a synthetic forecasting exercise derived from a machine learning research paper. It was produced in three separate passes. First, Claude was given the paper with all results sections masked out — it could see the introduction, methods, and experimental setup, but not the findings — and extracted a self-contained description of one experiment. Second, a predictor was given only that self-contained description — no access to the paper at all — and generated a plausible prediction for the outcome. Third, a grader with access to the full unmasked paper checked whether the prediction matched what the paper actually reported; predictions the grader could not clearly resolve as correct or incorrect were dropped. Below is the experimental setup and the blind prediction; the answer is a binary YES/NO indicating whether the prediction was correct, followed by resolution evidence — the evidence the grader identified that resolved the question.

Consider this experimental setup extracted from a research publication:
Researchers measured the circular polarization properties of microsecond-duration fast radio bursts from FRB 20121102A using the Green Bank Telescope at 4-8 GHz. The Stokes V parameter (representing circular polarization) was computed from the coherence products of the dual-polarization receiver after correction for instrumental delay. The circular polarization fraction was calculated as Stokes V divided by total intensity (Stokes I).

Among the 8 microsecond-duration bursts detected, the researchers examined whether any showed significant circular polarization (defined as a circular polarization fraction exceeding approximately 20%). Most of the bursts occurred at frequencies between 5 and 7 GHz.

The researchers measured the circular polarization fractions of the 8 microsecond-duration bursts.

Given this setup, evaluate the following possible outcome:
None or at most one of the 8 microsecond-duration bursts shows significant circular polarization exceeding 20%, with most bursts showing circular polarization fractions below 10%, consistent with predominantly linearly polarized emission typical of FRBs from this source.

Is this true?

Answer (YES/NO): YES